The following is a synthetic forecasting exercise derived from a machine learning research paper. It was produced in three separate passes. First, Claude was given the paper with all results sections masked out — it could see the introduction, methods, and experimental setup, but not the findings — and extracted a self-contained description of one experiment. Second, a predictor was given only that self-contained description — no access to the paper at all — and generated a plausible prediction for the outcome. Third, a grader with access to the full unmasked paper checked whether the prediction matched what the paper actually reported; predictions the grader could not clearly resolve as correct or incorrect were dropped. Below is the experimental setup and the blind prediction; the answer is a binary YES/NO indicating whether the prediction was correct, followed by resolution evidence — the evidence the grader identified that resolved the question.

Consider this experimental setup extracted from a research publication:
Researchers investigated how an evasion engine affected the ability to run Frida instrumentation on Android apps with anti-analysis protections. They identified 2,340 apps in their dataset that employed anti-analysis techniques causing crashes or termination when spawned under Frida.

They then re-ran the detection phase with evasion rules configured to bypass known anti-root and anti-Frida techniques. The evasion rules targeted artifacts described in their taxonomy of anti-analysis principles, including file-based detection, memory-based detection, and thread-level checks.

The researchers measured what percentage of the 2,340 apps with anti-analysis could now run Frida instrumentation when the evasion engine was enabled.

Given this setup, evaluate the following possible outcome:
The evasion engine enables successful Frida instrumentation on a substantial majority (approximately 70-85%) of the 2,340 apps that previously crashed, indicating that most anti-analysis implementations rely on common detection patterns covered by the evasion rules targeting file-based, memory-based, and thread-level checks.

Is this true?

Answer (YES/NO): NO